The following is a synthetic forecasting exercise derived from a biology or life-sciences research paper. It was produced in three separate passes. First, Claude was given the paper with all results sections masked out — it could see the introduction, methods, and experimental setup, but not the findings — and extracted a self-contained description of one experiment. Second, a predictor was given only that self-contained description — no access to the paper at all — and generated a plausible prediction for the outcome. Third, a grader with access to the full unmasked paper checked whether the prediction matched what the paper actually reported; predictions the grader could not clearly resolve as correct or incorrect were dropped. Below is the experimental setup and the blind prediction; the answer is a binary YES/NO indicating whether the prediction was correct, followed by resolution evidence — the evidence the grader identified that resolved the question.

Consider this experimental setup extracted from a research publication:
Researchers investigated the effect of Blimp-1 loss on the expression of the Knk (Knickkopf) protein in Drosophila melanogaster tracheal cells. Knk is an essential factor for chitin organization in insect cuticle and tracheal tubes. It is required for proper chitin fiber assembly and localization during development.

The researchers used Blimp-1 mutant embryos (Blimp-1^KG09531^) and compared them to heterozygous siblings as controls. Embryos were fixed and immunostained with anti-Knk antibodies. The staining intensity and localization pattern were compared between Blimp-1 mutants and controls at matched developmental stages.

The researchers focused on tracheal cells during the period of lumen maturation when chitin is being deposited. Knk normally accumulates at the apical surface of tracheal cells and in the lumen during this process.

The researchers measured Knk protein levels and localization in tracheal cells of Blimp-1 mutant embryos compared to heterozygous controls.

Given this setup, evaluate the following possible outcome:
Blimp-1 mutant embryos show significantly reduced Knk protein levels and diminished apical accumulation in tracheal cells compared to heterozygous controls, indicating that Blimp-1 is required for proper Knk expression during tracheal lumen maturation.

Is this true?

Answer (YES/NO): NO